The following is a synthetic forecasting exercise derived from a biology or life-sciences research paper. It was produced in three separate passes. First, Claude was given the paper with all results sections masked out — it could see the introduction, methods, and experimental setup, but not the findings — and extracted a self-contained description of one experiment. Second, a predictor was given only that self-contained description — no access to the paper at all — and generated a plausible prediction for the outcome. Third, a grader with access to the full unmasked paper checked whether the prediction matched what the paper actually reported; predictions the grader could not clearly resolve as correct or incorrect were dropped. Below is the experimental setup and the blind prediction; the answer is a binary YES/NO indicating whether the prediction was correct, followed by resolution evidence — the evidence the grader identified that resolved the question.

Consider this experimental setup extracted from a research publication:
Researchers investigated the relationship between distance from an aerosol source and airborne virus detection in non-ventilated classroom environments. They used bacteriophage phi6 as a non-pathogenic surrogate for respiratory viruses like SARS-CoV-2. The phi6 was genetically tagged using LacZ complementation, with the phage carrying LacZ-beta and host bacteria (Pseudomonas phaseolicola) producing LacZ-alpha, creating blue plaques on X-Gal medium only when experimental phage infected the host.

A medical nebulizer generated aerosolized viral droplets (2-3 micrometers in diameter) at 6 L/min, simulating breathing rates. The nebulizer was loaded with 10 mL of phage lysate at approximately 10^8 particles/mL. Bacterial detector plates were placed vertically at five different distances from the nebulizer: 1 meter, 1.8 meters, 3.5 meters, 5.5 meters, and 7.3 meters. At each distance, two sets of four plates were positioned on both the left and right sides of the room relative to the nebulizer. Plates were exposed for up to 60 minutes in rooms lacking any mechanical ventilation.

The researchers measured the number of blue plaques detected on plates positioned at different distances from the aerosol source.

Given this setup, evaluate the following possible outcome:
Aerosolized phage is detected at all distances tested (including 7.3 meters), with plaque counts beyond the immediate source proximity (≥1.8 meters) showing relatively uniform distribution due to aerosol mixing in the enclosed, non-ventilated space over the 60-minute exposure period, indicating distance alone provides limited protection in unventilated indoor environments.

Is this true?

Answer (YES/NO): NO